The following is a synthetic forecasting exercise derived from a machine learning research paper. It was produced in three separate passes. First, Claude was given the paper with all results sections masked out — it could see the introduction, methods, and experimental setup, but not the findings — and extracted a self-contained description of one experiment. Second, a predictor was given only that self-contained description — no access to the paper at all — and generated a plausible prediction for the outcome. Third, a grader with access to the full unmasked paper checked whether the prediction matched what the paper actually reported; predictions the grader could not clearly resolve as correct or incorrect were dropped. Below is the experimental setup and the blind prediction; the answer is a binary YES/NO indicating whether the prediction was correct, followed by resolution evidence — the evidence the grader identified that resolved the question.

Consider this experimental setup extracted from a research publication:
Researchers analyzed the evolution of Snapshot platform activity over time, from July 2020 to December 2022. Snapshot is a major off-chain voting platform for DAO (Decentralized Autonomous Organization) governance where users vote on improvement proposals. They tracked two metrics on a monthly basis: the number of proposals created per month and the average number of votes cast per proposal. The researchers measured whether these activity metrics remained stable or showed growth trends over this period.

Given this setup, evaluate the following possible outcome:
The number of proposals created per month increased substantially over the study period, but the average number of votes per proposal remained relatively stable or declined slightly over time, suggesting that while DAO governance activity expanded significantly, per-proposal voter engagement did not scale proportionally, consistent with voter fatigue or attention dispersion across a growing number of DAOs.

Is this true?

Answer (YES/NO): NO